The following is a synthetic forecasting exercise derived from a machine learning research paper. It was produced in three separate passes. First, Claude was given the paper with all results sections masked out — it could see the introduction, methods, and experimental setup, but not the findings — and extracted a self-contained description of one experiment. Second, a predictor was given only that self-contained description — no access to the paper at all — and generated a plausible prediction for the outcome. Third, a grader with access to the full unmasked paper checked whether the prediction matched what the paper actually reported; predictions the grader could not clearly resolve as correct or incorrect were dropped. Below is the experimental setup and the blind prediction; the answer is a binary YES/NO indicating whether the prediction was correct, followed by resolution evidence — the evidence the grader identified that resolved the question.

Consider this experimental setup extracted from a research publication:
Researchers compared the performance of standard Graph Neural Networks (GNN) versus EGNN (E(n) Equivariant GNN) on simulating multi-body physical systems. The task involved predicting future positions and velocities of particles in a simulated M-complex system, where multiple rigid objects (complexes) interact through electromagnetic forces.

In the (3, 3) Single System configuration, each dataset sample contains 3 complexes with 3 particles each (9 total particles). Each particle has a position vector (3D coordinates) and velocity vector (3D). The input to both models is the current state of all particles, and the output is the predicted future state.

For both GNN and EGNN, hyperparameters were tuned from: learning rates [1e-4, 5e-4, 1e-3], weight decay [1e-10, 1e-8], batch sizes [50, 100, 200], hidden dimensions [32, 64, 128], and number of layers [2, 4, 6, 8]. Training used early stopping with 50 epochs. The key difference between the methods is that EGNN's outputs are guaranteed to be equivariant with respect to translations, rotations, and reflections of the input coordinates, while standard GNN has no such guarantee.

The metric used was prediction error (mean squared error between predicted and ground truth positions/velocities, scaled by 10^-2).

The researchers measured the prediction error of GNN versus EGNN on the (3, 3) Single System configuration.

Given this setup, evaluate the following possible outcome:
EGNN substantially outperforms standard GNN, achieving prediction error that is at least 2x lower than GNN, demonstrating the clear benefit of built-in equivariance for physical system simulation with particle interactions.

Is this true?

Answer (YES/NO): NO